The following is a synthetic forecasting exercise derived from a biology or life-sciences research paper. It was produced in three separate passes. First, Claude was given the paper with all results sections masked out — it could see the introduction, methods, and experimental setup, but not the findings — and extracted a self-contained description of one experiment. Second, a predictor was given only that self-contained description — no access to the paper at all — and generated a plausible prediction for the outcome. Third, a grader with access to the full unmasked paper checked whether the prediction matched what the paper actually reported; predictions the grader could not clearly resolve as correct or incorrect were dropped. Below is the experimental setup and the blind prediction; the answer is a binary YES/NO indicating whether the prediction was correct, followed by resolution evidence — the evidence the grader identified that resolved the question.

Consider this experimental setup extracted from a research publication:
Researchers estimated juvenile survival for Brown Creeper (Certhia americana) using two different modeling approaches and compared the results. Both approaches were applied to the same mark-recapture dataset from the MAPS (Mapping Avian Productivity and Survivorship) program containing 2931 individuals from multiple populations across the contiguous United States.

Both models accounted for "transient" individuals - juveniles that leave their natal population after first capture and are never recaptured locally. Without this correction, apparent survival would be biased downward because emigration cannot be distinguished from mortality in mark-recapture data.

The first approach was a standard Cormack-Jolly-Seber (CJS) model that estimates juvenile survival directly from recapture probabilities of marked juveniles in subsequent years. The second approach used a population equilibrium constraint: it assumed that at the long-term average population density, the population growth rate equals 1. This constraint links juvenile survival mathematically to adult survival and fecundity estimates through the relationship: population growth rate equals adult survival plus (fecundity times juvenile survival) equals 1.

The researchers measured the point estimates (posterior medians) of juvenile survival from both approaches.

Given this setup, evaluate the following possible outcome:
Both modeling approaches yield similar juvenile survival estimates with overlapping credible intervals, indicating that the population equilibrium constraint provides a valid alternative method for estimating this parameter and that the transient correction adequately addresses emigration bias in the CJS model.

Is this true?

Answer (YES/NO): YES